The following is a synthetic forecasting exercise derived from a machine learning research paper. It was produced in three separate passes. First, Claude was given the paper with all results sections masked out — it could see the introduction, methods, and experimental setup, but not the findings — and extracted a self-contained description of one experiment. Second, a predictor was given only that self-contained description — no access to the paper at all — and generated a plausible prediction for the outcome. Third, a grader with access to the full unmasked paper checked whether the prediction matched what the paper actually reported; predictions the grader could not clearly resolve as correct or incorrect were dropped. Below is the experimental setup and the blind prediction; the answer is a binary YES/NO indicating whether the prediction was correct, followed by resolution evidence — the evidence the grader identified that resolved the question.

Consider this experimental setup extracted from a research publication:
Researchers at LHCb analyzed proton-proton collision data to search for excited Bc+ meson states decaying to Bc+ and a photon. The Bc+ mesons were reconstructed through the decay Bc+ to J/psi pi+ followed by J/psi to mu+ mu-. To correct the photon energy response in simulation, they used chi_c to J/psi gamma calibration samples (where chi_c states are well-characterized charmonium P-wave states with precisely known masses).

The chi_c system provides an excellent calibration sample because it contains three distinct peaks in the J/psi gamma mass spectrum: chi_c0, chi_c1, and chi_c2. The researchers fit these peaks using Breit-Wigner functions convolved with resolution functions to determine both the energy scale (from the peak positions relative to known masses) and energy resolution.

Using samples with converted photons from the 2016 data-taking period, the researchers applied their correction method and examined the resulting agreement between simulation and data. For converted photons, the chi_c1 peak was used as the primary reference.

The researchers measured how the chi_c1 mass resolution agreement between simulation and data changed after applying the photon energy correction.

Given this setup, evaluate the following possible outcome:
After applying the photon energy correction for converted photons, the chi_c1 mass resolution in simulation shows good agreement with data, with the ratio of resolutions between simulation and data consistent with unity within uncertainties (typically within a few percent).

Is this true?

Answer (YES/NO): YES